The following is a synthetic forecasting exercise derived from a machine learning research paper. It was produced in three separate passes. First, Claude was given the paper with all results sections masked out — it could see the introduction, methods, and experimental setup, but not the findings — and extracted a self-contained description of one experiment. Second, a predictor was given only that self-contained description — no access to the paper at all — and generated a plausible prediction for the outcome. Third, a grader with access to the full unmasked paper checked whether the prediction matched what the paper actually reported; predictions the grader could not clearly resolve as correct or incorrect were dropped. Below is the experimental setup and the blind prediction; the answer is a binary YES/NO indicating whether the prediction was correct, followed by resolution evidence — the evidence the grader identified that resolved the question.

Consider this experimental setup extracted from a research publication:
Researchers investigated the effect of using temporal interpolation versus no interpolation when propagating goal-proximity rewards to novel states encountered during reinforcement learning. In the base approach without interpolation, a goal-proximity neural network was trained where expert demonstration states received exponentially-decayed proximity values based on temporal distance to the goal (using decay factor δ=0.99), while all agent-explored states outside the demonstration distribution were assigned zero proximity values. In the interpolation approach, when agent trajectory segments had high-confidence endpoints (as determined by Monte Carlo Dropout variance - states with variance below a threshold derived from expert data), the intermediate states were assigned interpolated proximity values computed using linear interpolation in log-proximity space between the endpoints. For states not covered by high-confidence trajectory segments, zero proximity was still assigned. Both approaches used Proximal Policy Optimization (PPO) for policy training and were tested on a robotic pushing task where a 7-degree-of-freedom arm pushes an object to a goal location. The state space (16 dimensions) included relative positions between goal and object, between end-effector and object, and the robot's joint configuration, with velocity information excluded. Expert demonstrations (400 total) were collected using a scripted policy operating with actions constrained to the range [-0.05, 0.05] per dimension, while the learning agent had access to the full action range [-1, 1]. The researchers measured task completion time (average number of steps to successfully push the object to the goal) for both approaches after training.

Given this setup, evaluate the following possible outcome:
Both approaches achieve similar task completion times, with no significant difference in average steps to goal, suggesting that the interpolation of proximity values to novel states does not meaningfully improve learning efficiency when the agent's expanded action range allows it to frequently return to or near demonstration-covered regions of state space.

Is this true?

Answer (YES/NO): NO